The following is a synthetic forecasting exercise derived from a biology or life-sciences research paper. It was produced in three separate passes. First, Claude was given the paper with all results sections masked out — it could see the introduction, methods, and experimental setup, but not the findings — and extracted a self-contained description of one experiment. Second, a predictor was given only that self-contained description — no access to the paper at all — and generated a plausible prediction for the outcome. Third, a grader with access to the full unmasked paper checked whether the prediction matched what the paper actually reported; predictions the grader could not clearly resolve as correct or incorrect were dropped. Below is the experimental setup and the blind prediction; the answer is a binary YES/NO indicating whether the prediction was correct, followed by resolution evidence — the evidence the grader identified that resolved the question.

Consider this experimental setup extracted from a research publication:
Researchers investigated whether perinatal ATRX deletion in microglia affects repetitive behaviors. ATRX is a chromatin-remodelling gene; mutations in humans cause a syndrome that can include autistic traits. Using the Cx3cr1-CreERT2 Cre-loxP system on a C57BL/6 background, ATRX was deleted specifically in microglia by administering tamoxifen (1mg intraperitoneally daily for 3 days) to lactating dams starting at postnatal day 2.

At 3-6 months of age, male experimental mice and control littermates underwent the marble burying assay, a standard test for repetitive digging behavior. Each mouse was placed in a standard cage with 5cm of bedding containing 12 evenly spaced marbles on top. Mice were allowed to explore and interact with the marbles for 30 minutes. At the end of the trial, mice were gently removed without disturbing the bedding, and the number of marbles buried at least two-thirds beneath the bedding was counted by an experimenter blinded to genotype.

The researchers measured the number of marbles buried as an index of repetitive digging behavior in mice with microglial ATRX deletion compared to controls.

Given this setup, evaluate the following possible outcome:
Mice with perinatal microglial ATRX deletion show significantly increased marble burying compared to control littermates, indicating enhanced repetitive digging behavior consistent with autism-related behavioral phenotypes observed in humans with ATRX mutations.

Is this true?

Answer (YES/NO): NO